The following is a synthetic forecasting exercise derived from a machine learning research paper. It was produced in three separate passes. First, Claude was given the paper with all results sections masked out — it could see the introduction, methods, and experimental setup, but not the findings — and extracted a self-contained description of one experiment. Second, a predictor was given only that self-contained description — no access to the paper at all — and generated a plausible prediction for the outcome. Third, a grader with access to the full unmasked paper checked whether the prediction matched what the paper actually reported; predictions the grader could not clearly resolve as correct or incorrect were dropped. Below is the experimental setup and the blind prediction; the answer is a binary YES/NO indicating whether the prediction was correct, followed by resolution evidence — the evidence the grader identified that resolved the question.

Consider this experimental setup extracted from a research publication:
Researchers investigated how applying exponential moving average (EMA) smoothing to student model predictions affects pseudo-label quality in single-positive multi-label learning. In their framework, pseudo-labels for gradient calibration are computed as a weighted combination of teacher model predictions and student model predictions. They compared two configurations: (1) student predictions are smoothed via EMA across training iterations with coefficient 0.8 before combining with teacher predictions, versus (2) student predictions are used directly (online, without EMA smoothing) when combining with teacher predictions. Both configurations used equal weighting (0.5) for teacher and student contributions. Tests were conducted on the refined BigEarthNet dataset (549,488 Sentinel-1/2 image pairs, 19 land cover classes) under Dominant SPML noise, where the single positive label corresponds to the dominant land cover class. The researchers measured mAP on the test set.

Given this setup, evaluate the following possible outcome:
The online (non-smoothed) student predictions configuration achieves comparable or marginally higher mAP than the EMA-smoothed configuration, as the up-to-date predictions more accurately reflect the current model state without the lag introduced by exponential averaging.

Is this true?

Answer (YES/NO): NO